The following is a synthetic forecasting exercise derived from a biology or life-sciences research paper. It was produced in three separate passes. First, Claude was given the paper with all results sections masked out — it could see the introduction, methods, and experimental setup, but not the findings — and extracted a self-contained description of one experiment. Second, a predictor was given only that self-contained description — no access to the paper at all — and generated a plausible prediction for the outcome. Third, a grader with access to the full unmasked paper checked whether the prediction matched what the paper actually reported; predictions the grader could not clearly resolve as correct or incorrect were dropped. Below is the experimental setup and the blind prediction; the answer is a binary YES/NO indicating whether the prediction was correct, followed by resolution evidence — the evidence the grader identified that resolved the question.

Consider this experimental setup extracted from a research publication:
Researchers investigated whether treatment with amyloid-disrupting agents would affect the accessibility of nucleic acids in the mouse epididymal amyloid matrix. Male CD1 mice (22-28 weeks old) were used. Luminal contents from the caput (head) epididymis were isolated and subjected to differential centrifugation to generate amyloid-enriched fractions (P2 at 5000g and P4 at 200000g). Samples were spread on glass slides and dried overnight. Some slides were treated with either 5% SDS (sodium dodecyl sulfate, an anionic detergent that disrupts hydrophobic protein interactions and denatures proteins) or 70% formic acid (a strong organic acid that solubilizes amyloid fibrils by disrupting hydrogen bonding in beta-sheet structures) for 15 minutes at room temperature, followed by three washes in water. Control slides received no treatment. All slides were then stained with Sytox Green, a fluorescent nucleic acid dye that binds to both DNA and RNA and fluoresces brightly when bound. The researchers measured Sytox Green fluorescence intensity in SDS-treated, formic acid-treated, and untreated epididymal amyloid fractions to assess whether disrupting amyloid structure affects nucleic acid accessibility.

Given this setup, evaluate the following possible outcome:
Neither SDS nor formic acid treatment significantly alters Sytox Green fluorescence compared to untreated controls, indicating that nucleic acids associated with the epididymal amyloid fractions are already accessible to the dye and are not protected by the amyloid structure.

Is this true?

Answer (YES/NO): NO